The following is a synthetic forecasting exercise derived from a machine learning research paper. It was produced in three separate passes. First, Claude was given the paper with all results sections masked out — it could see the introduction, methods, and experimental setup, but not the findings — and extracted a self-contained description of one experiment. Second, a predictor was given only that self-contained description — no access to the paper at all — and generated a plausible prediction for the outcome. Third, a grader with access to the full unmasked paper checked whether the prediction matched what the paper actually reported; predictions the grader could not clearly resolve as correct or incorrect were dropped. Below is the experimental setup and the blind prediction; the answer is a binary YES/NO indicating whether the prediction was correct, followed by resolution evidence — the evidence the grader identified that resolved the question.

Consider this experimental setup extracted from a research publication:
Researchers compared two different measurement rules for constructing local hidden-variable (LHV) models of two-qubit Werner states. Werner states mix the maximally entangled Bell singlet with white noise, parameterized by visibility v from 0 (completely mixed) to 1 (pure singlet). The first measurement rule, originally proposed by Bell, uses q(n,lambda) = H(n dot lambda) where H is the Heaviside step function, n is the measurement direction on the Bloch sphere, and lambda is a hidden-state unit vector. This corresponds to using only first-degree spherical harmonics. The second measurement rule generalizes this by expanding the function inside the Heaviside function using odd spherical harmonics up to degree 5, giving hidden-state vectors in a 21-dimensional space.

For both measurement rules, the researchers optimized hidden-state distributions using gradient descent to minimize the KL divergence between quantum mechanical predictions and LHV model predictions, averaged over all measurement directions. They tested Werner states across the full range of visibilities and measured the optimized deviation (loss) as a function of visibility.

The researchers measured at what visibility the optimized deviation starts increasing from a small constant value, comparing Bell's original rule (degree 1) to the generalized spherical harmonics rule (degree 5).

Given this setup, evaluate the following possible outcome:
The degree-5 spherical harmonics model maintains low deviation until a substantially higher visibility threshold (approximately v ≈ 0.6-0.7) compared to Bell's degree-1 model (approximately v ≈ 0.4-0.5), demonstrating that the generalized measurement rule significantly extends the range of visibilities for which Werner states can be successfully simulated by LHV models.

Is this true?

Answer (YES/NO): NO